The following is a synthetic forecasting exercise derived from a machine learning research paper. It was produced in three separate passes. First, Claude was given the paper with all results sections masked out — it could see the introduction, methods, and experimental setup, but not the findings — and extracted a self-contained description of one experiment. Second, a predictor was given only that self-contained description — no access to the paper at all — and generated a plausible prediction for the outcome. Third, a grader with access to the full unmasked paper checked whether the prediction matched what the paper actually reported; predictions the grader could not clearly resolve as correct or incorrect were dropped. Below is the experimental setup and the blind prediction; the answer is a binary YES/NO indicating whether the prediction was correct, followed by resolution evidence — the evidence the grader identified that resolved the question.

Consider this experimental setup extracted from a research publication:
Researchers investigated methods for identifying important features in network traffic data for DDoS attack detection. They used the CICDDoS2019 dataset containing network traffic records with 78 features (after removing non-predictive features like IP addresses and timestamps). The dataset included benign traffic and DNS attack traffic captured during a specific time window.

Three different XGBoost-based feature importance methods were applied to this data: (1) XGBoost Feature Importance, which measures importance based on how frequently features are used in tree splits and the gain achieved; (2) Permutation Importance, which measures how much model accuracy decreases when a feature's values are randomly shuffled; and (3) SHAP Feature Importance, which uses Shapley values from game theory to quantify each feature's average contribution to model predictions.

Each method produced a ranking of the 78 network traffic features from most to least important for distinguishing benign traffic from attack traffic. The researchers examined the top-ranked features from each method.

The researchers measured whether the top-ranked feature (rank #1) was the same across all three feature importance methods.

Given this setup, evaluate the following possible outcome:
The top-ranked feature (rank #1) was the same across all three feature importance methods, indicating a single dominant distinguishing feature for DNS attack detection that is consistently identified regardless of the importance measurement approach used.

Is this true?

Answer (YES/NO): NO